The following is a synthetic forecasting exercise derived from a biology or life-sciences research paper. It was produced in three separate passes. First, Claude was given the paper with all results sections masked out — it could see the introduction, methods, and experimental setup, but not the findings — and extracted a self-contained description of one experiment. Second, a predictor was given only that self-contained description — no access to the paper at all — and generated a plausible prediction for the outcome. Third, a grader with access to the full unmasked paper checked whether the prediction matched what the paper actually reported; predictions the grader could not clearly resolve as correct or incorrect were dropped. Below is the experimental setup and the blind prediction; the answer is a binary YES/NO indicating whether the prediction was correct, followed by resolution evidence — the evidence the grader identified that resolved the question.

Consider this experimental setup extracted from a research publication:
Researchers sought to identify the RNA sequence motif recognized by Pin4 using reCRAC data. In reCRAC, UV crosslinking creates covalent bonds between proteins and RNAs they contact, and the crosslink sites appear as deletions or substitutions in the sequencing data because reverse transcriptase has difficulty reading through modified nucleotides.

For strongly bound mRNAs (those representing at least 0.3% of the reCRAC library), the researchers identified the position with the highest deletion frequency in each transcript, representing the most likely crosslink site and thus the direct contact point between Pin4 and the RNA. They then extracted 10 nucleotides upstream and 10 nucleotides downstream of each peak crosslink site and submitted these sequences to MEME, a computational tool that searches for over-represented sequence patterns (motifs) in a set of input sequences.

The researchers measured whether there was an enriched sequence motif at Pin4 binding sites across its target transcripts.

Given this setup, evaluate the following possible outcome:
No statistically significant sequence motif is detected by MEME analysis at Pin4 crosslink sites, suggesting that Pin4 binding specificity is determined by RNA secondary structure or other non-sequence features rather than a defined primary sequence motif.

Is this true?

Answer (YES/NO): NO